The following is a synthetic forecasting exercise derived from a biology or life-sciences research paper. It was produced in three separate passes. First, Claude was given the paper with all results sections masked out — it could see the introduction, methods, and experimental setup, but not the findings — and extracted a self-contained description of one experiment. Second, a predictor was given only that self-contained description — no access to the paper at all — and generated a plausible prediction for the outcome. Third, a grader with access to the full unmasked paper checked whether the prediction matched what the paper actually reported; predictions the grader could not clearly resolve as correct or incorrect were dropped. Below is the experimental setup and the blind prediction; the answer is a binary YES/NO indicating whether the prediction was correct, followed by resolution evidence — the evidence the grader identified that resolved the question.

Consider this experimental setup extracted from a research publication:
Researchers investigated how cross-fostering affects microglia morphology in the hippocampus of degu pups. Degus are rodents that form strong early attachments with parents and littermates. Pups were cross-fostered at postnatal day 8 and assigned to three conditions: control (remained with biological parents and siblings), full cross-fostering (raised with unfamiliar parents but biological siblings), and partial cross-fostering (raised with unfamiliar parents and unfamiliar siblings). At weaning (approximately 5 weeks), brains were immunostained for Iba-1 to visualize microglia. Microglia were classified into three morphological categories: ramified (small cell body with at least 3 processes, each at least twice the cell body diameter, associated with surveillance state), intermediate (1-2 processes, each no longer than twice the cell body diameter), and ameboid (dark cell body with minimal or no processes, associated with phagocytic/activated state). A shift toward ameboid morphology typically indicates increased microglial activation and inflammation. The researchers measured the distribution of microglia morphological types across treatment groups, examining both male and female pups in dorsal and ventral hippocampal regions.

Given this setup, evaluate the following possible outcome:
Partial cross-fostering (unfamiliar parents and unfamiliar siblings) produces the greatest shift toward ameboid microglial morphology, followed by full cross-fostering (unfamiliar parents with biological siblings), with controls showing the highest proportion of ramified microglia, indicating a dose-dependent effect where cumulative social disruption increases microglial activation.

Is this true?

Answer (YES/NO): NO